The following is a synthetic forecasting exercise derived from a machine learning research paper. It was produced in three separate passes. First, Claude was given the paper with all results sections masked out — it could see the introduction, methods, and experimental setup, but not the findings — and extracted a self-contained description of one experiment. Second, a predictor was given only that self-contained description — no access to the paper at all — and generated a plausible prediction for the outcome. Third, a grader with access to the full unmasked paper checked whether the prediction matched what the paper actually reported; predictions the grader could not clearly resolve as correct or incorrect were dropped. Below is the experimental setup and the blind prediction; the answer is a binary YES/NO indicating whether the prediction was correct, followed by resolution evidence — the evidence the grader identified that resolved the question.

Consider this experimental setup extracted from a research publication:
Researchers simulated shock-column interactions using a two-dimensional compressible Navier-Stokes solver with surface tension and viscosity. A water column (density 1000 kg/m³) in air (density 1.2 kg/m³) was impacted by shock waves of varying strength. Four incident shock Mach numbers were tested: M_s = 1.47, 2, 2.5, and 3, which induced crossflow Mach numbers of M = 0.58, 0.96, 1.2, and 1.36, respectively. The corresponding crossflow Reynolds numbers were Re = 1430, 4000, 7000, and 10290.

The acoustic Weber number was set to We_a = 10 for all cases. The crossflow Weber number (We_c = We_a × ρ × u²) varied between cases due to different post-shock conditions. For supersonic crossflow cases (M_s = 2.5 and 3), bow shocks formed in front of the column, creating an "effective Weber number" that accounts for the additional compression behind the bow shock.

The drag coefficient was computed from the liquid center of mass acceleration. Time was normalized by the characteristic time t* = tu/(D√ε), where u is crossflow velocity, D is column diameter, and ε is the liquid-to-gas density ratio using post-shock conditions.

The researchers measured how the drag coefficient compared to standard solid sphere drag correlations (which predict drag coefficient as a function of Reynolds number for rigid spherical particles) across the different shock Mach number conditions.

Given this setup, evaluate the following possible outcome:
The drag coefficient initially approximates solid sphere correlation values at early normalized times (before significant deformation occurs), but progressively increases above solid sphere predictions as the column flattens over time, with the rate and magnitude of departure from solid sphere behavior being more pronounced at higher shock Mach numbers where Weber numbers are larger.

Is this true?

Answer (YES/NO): NO